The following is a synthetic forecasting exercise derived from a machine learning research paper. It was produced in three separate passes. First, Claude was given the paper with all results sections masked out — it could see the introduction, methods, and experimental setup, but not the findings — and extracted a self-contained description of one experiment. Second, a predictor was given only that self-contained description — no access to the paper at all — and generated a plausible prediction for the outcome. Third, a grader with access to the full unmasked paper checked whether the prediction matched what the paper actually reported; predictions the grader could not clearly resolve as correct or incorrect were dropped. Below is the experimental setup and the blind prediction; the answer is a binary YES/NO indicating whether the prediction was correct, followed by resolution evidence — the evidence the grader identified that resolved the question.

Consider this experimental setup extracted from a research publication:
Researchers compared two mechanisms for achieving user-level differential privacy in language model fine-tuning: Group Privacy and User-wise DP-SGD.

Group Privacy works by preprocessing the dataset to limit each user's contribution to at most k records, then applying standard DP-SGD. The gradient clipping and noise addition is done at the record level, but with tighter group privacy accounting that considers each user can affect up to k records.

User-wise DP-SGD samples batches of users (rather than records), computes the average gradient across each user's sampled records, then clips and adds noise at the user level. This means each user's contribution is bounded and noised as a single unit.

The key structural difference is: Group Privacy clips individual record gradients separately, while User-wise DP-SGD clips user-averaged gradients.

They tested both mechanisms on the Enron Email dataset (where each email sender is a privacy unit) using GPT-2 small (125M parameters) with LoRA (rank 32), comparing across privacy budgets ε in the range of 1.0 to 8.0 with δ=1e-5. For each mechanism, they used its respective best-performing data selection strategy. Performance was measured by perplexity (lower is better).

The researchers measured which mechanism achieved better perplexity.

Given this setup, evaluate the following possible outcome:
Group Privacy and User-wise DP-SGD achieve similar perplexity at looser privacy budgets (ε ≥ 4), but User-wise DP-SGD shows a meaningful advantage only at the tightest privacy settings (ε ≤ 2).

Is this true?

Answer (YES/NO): NO